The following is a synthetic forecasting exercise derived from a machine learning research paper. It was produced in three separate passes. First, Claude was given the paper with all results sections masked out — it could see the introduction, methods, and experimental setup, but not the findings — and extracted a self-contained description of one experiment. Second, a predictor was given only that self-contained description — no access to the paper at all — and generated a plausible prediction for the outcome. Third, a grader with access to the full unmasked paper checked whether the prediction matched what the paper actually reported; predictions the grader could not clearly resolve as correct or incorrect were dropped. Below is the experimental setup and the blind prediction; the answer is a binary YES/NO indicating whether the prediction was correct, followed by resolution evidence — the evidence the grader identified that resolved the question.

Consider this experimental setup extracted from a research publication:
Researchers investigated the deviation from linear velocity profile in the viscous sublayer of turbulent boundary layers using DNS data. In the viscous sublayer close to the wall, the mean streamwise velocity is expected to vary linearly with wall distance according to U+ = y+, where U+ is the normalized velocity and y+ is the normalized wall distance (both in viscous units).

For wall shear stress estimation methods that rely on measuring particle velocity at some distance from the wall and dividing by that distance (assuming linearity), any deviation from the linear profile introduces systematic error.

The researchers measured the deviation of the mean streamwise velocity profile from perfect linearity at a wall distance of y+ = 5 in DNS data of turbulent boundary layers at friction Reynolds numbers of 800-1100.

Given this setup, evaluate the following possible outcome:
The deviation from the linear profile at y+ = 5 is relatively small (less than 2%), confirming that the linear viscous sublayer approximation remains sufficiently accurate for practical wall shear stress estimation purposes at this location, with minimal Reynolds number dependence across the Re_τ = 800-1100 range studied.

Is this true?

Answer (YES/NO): NO